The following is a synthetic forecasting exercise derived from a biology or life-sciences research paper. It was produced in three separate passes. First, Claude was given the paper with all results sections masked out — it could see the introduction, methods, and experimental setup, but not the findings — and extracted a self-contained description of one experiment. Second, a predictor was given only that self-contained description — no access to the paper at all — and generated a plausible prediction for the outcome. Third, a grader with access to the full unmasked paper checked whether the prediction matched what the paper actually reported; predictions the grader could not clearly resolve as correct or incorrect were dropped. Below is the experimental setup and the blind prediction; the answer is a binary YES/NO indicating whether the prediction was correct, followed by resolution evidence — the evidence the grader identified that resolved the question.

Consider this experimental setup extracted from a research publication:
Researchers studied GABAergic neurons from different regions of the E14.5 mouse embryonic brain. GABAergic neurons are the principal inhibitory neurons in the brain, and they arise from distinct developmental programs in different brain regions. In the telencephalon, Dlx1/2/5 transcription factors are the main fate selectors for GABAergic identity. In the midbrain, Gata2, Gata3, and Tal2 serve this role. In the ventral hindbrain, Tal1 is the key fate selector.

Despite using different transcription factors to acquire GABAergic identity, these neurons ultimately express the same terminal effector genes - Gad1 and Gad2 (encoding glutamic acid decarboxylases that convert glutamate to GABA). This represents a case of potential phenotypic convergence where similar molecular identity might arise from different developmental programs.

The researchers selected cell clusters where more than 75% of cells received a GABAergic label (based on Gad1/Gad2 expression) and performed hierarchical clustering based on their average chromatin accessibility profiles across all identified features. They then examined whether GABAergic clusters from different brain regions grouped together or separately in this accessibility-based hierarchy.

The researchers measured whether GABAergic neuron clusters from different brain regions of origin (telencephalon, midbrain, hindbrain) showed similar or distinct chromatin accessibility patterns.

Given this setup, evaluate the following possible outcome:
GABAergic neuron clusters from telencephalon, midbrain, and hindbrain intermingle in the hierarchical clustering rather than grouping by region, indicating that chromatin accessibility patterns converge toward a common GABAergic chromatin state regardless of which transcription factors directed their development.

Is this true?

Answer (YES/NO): NO